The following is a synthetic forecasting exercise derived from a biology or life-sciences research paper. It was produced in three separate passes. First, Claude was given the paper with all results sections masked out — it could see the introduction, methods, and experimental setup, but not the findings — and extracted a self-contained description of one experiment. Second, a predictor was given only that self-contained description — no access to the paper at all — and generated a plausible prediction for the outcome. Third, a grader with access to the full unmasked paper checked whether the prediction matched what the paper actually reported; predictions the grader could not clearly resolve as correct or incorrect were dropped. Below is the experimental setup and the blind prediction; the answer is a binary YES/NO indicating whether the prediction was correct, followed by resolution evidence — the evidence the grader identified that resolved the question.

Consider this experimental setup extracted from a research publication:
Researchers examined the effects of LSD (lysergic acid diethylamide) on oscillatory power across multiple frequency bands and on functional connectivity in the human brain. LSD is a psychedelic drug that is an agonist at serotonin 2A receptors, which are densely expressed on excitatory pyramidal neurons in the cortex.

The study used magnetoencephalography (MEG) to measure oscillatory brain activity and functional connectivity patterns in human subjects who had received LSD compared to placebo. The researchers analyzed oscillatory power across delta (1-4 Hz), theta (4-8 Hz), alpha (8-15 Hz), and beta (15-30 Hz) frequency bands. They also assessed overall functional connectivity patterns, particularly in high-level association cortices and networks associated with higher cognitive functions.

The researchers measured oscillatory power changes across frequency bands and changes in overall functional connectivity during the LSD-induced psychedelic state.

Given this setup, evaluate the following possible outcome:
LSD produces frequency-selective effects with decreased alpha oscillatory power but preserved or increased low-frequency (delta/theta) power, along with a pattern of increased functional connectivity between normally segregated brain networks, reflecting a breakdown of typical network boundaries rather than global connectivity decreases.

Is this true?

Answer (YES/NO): NO